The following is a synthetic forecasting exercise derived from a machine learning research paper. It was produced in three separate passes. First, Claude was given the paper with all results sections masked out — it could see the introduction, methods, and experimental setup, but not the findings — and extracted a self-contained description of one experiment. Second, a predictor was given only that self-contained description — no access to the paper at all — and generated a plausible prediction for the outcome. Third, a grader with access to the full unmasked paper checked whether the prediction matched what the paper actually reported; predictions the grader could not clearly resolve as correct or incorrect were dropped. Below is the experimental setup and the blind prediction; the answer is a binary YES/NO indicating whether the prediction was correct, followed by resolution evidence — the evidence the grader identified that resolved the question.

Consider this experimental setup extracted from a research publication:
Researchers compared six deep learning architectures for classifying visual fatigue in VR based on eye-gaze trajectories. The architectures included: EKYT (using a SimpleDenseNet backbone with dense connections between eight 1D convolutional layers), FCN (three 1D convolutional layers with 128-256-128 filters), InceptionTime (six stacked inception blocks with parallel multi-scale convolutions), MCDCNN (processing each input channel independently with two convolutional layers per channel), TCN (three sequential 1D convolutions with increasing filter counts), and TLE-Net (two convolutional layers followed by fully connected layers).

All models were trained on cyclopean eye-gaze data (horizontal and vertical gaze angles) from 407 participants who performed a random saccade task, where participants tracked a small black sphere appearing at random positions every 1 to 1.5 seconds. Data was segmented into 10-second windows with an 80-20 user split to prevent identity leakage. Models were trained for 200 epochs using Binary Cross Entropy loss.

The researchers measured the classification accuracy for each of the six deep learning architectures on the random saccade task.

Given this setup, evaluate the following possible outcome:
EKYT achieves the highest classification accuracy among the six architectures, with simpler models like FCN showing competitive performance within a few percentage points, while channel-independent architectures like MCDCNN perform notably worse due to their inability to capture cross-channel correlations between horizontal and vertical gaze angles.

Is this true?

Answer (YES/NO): NO